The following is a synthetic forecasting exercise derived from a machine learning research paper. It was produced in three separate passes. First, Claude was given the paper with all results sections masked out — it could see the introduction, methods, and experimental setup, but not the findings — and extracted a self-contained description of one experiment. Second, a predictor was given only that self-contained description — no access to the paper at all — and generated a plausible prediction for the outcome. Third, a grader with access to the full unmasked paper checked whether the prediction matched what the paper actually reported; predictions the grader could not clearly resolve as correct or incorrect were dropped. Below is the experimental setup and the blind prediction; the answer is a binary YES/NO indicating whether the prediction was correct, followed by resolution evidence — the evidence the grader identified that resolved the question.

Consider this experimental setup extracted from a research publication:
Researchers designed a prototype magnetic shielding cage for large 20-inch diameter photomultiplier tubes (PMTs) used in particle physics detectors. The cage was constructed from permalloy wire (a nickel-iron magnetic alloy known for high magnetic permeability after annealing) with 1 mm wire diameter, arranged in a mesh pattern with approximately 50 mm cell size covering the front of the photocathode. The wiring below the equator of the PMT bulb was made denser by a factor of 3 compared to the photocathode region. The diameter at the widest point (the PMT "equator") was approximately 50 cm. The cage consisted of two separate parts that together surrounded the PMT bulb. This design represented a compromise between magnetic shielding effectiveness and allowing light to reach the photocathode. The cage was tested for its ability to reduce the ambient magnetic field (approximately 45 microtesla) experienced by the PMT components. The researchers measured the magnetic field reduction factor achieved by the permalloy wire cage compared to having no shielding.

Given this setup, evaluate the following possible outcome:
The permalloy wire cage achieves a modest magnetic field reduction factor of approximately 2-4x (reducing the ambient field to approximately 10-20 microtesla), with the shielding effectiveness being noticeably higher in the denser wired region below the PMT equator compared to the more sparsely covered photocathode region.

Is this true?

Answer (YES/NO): NO